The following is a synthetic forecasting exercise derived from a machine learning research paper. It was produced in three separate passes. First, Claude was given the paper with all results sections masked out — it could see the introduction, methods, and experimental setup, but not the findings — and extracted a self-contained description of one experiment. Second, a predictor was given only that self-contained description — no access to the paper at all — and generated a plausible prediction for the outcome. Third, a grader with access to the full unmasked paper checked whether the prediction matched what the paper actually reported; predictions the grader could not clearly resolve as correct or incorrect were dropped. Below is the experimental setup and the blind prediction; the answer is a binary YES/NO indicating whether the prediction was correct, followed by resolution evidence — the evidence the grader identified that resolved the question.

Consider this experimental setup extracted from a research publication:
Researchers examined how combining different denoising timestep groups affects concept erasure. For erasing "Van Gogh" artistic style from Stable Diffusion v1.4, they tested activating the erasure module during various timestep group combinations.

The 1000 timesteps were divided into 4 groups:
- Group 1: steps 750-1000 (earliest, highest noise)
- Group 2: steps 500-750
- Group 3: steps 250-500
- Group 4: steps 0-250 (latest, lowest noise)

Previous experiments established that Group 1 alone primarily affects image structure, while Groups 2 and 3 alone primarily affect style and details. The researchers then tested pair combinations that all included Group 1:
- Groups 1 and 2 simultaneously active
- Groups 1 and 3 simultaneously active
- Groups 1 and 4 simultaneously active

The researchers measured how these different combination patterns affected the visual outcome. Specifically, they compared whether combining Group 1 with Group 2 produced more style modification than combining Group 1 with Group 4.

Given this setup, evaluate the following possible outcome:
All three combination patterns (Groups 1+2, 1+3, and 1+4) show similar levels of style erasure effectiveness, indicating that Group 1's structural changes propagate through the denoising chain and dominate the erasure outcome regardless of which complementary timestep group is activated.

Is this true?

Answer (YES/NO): NO